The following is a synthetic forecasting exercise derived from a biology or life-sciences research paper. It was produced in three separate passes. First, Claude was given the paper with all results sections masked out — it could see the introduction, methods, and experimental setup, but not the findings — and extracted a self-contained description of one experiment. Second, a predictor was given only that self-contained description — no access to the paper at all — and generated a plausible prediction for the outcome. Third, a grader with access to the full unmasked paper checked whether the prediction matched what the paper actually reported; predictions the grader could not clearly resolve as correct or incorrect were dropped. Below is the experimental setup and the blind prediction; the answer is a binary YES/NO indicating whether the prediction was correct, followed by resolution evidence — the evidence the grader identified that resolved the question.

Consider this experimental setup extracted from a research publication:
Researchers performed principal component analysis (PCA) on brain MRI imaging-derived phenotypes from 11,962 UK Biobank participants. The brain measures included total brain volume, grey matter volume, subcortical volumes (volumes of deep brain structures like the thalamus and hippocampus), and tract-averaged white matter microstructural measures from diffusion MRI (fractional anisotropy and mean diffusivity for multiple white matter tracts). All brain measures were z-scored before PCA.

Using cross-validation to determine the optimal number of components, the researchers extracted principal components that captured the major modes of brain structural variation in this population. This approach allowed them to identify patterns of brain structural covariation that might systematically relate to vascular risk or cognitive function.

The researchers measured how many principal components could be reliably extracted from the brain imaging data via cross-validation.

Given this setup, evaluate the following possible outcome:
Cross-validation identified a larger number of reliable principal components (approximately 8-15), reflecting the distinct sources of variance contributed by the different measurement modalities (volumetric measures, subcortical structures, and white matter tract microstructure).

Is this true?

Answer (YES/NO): NO